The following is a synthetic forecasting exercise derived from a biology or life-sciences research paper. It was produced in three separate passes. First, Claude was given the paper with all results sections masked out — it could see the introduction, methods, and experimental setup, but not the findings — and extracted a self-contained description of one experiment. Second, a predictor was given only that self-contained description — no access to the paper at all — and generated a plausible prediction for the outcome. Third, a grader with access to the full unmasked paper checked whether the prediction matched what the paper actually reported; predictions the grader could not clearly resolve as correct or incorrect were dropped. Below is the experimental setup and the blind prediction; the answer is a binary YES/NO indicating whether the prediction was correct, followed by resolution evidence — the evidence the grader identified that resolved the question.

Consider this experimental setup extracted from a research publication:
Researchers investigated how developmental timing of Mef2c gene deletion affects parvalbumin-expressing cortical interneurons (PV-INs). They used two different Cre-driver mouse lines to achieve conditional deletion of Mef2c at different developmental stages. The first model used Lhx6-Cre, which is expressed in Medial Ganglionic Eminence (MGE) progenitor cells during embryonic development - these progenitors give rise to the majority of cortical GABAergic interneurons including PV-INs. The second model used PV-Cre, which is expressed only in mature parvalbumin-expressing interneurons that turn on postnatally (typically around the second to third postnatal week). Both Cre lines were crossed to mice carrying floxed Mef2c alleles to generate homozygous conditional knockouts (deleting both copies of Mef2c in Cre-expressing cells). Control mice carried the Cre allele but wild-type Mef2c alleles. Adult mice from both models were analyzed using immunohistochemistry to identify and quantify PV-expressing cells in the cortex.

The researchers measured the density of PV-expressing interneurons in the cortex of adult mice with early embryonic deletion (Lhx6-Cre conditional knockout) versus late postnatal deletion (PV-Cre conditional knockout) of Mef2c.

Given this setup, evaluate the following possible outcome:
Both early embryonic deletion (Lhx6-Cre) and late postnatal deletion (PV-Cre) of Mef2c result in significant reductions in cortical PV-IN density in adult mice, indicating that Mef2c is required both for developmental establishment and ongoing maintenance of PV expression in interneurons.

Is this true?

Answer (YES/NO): NO